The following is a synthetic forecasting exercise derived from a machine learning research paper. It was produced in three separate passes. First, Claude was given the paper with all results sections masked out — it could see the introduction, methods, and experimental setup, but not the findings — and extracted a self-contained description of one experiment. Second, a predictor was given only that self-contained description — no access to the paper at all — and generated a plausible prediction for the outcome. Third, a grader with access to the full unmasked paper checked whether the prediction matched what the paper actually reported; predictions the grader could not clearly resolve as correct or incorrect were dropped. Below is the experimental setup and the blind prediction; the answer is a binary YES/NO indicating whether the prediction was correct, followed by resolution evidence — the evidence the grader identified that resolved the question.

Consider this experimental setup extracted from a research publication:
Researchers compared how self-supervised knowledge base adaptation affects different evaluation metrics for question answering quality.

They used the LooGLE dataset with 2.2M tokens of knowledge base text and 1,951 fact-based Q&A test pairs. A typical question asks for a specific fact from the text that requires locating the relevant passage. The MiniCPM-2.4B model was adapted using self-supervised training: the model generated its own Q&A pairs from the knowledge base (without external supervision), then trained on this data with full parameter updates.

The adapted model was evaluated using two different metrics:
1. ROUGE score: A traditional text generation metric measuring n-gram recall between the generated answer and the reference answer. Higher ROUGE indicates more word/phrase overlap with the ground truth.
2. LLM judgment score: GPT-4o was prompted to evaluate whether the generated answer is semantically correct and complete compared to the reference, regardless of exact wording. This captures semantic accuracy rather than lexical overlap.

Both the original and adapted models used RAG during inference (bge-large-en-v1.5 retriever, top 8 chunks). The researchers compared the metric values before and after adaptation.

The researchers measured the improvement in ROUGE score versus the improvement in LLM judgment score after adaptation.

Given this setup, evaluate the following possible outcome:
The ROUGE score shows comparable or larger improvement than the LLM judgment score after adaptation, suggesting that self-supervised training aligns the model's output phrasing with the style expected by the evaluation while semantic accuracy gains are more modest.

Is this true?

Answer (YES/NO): YES